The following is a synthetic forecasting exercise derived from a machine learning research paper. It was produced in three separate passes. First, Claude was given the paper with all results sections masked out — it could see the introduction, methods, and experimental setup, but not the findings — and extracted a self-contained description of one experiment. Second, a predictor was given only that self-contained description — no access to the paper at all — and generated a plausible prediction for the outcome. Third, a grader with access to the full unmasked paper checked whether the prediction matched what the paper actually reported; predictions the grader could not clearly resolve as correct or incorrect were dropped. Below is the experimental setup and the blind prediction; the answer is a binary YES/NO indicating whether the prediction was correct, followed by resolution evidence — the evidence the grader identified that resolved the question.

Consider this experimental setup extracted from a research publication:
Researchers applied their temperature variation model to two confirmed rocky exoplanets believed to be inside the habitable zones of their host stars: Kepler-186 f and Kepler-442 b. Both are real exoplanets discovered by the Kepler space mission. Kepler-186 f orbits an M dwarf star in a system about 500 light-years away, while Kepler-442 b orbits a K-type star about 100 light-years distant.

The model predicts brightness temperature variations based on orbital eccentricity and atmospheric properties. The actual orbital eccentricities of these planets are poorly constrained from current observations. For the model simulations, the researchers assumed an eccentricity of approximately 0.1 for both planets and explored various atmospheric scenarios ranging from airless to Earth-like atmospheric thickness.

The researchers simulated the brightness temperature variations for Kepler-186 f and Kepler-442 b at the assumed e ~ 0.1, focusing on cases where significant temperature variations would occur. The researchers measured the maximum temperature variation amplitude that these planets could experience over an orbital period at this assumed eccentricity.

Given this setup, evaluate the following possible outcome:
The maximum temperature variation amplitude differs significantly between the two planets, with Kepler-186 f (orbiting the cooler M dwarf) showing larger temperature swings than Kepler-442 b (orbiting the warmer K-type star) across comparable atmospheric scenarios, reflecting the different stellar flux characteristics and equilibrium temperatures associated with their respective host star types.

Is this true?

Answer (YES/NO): NO